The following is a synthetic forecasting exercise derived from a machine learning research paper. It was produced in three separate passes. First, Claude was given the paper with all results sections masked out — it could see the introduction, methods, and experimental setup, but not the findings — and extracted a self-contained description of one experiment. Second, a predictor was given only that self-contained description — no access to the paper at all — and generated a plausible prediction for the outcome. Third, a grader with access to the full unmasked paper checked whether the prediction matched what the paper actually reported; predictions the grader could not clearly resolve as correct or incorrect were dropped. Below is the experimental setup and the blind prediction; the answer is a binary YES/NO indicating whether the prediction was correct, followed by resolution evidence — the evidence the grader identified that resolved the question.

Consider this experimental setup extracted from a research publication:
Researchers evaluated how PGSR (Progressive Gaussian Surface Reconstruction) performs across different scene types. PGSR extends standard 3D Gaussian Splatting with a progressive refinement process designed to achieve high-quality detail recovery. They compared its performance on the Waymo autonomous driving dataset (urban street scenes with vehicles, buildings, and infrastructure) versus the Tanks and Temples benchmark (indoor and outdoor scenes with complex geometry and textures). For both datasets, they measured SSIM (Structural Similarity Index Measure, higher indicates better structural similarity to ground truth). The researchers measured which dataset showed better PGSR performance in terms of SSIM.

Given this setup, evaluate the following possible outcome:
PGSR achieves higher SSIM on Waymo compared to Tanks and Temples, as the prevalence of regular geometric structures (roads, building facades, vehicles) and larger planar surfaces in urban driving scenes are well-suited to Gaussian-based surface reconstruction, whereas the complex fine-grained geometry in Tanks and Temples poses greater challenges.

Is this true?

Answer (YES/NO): NO